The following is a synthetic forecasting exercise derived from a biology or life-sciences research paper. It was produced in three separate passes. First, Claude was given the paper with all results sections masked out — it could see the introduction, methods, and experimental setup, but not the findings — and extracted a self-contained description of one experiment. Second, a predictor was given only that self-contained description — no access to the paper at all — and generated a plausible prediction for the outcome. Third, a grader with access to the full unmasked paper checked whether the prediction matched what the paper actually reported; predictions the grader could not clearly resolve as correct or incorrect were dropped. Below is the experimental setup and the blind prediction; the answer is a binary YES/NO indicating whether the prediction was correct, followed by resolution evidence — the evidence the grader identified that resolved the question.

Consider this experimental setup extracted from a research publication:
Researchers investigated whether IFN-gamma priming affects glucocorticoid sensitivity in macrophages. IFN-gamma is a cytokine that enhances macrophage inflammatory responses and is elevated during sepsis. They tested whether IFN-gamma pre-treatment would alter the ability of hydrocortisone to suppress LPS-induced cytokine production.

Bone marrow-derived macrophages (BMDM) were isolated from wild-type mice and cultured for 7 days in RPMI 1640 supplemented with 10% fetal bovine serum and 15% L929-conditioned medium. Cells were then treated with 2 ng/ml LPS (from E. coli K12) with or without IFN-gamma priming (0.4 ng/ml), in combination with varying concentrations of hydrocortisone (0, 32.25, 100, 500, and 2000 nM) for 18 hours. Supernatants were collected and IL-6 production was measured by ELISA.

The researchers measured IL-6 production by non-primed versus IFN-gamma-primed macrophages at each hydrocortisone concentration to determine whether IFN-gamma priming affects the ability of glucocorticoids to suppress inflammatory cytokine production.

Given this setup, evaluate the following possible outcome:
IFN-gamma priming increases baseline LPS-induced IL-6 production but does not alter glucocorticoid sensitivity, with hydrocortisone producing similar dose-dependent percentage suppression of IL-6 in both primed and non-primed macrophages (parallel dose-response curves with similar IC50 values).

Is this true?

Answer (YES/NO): NO